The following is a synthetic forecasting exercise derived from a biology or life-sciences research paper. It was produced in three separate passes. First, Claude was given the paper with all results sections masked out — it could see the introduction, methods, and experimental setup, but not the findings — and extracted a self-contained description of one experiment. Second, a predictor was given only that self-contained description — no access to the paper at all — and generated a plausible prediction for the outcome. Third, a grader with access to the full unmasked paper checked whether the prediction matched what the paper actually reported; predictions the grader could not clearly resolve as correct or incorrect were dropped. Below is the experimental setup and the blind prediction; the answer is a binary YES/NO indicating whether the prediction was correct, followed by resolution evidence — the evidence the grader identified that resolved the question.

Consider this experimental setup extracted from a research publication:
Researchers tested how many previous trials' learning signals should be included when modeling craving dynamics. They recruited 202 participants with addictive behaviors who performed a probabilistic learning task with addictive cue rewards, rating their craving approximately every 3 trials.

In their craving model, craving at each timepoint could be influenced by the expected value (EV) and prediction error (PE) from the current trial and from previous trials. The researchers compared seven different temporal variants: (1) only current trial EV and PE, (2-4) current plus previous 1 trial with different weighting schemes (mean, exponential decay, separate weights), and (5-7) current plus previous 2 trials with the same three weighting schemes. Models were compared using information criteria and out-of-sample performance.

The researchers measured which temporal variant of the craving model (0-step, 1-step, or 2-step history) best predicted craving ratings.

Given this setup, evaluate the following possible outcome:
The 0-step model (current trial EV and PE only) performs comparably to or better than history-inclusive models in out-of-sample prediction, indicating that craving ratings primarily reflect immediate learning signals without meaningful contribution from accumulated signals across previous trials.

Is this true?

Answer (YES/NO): NO